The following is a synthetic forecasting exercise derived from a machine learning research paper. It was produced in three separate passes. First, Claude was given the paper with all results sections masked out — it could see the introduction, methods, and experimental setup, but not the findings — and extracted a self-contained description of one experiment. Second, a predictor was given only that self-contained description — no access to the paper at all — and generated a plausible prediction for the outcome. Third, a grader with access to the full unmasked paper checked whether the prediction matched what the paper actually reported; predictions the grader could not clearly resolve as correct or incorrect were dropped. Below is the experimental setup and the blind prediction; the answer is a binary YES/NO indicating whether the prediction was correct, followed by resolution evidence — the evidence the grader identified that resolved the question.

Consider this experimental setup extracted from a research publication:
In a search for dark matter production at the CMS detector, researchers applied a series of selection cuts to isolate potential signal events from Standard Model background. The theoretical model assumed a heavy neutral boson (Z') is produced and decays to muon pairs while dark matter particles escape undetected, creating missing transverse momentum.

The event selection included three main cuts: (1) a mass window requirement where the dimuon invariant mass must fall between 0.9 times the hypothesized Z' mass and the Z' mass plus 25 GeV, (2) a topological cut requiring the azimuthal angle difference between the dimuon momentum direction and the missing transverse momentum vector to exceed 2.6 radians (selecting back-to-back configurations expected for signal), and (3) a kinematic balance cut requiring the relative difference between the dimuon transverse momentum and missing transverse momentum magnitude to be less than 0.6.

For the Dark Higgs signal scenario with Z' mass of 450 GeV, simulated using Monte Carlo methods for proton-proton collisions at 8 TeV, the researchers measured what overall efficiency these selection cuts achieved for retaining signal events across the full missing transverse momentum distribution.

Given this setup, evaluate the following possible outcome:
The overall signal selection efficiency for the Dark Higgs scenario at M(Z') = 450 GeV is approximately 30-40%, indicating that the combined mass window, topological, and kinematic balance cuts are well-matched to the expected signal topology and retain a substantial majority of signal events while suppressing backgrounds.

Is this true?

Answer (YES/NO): NO